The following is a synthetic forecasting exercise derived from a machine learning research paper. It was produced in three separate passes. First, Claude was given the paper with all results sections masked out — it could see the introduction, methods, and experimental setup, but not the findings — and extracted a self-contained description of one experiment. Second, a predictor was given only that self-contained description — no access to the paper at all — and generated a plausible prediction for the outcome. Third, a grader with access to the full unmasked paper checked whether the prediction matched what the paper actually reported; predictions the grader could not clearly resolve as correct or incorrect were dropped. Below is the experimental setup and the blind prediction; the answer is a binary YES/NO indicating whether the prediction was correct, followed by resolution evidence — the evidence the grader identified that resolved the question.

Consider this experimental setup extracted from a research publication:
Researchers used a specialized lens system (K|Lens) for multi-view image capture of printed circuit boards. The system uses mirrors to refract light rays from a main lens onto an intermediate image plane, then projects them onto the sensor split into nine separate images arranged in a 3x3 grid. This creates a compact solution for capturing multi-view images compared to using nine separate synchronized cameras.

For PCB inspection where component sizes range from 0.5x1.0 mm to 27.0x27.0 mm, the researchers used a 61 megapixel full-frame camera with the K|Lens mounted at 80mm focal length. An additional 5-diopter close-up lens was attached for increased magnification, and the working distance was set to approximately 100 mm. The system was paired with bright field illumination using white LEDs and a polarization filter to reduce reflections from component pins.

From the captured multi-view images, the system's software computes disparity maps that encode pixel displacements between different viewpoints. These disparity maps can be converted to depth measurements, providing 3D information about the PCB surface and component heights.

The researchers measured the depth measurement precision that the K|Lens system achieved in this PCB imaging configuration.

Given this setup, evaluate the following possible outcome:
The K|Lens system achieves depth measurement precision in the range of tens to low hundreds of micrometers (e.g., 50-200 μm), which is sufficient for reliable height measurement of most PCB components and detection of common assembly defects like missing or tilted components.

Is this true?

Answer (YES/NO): YES